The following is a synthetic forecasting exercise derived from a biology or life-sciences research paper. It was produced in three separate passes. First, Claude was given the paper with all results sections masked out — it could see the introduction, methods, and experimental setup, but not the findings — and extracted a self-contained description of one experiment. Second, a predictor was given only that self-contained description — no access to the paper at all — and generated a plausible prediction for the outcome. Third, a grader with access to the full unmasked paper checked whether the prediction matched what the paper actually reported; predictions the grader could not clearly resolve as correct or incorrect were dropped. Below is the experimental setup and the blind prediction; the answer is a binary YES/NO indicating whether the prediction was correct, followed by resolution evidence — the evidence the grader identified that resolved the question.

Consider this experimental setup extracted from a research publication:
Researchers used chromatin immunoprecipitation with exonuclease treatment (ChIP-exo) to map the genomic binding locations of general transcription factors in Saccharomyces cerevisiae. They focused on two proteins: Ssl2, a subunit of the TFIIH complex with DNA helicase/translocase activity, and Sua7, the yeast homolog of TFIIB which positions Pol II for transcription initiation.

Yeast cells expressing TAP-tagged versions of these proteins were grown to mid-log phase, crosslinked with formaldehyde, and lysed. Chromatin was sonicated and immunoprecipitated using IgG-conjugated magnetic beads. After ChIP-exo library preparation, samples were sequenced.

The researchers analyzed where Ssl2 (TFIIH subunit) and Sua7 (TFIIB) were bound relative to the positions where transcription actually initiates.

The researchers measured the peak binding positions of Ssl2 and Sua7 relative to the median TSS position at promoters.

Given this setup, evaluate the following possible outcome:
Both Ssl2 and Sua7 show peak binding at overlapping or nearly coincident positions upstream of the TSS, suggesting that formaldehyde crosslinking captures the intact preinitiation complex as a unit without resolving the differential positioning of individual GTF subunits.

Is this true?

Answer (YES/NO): NO